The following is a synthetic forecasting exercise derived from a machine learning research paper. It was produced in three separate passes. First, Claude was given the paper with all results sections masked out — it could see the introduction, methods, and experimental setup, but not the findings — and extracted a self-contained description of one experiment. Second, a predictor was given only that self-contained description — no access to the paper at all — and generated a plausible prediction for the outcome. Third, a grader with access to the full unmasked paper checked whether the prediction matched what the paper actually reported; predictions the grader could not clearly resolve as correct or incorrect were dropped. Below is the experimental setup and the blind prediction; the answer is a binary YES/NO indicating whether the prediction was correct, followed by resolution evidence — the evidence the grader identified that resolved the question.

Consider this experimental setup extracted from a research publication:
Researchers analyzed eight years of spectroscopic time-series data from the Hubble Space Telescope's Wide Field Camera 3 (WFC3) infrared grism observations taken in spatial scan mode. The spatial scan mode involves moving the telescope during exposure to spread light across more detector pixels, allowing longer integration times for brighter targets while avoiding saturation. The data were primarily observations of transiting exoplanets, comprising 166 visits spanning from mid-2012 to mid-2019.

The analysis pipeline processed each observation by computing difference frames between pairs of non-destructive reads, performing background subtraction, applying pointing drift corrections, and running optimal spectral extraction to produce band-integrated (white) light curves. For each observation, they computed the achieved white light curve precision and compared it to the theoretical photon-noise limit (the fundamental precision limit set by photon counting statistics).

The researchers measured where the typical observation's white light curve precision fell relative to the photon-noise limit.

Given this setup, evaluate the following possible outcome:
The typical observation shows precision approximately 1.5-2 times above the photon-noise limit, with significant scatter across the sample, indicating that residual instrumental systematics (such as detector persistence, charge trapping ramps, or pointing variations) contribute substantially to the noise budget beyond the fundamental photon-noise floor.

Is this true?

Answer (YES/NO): NO